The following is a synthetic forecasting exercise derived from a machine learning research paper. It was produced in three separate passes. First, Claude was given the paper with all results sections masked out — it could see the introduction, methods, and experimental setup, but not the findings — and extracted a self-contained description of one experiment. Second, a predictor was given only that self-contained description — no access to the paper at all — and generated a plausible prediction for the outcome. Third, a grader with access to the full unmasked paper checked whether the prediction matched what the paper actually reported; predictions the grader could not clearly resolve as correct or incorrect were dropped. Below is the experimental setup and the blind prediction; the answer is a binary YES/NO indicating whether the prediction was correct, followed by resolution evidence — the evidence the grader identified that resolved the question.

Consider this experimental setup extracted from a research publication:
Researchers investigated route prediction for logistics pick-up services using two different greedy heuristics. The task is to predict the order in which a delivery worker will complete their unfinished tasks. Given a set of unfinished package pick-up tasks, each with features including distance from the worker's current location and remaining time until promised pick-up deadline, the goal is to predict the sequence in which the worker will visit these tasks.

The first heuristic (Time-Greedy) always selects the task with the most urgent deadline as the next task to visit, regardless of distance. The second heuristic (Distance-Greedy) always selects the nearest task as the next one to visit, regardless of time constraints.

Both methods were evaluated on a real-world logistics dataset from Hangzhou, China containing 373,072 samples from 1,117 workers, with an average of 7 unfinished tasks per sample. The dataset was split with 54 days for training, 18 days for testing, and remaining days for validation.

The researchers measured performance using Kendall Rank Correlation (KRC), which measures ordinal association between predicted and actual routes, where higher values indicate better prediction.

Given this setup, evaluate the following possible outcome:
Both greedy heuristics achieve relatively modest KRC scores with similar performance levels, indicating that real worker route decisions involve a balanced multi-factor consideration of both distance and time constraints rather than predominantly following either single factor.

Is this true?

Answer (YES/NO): NO